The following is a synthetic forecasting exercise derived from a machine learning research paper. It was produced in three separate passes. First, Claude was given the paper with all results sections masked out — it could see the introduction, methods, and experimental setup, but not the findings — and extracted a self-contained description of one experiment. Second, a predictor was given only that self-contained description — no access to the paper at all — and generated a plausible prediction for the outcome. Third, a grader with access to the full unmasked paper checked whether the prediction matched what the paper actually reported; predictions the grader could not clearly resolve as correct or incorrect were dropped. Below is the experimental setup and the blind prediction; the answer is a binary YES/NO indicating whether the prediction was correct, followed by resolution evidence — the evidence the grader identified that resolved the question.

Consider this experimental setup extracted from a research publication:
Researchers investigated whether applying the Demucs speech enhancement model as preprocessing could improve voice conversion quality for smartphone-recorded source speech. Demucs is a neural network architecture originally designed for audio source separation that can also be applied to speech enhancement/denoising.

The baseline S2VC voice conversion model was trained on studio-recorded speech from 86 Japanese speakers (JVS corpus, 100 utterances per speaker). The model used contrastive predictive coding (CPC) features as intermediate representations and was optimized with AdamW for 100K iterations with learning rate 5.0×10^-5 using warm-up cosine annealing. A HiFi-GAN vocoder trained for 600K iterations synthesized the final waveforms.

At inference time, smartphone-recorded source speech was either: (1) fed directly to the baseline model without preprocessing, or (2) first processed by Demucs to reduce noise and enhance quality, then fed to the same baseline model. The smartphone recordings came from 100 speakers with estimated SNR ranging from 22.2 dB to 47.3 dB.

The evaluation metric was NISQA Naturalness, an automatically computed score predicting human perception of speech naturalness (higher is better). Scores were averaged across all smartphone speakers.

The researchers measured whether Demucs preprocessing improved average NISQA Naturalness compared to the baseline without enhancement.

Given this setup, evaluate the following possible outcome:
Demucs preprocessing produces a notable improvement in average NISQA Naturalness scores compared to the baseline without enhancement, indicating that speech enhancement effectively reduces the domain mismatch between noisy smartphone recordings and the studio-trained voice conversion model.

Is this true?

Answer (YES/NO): NO